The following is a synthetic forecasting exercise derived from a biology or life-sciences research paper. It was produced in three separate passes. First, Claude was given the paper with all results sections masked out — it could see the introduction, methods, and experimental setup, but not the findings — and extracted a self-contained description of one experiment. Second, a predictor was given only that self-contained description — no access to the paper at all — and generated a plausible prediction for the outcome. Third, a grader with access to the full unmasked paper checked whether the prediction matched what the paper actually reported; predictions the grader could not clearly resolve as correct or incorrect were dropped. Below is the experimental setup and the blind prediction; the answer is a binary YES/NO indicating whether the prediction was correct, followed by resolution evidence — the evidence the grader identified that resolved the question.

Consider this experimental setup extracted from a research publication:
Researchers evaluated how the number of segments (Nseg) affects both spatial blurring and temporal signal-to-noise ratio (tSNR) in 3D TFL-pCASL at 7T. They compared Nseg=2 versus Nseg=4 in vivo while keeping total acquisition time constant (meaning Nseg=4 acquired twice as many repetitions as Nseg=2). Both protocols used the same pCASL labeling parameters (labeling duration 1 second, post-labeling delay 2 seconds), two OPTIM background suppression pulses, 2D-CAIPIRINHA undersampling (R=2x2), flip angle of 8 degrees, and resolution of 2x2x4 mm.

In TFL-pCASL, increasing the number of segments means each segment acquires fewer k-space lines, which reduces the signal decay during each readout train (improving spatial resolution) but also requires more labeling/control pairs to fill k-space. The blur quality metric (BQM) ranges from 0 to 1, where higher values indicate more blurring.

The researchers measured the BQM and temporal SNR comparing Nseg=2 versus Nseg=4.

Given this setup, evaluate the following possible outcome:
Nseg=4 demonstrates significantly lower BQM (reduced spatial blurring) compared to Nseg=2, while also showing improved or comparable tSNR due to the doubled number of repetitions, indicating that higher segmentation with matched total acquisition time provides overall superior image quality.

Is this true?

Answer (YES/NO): NO